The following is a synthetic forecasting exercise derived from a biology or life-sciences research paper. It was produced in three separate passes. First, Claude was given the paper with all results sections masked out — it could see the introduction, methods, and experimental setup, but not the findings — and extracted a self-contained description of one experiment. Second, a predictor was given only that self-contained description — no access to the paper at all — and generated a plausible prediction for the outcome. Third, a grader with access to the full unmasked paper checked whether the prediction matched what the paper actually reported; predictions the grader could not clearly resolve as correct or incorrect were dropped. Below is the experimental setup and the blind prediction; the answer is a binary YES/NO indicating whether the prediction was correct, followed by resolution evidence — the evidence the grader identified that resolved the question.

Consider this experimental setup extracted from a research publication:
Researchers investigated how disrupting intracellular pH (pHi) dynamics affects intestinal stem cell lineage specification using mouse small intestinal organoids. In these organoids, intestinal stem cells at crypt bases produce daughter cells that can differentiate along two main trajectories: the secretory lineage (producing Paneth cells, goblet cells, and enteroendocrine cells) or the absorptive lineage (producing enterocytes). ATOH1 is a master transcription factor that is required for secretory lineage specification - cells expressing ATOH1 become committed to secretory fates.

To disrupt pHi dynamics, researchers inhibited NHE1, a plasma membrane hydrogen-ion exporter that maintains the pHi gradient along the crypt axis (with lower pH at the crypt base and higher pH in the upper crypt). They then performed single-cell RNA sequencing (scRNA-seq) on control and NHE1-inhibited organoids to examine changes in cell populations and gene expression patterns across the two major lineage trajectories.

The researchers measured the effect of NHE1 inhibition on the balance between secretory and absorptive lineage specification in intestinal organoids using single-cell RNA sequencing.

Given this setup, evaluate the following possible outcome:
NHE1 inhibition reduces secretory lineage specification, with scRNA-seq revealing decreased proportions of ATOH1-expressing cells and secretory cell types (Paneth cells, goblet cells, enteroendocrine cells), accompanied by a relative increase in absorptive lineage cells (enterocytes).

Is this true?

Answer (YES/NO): NO